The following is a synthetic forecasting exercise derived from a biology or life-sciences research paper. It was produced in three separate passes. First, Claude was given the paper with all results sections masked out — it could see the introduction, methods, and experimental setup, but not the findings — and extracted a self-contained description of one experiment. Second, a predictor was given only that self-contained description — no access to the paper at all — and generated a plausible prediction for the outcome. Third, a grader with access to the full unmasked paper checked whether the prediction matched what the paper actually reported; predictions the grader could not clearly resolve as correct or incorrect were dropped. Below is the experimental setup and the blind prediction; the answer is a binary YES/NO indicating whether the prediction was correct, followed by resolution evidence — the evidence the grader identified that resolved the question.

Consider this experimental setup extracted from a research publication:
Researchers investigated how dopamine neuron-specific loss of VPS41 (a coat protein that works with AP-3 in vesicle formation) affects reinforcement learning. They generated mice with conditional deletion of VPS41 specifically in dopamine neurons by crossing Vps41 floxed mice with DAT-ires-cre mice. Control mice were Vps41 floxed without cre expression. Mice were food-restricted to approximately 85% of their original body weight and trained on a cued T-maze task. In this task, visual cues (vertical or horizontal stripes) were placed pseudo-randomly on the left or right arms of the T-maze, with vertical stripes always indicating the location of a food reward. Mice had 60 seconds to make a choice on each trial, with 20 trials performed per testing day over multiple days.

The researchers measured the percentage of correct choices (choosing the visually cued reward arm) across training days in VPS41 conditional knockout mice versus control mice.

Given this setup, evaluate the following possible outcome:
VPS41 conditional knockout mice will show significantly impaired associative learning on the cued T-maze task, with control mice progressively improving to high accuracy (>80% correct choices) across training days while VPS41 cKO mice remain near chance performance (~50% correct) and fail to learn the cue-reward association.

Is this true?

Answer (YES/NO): NO